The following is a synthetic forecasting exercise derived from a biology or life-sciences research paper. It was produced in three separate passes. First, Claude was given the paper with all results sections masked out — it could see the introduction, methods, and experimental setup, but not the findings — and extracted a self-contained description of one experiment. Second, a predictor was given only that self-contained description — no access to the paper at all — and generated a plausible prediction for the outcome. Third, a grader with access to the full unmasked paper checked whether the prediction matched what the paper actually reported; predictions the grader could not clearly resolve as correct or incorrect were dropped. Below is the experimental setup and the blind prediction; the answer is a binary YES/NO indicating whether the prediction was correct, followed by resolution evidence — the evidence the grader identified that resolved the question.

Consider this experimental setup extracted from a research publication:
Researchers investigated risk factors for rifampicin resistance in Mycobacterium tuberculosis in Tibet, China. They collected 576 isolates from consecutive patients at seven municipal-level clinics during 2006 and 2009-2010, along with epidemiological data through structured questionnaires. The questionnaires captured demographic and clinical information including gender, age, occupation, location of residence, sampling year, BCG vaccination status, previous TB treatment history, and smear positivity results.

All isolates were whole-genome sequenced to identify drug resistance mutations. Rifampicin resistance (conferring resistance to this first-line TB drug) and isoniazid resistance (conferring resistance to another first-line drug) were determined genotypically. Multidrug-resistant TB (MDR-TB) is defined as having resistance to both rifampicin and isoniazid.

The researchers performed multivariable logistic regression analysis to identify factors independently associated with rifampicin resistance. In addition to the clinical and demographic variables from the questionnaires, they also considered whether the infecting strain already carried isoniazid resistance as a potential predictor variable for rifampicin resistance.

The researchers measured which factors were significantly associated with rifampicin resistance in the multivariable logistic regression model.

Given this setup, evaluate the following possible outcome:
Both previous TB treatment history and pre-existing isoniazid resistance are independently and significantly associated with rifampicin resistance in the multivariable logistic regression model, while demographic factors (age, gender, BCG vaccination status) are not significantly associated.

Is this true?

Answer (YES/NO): NO